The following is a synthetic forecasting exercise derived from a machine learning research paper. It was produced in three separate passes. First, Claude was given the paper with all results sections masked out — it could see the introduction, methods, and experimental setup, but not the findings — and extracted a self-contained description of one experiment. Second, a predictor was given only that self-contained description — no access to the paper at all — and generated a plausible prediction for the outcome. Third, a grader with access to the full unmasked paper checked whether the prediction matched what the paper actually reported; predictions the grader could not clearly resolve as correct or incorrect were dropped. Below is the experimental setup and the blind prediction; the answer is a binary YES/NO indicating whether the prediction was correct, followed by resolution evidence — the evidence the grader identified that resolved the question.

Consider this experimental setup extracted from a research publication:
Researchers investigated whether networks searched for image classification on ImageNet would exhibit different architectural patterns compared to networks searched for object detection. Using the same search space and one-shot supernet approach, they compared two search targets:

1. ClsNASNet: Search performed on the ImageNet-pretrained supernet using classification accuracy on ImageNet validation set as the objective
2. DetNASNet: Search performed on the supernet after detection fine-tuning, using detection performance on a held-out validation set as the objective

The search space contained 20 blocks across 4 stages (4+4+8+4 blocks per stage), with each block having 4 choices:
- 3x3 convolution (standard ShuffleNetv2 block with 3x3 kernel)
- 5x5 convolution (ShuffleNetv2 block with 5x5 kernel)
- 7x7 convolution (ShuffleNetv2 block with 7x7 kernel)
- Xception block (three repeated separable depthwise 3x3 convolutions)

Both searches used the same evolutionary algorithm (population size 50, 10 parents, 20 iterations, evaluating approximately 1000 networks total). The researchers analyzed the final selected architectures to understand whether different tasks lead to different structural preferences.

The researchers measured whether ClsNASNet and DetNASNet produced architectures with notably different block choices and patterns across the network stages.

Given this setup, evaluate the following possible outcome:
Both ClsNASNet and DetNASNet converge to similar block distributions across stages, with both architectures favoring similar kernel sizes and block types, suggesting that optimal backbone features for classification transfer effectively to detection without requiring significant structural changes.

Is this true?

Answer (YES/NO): NO